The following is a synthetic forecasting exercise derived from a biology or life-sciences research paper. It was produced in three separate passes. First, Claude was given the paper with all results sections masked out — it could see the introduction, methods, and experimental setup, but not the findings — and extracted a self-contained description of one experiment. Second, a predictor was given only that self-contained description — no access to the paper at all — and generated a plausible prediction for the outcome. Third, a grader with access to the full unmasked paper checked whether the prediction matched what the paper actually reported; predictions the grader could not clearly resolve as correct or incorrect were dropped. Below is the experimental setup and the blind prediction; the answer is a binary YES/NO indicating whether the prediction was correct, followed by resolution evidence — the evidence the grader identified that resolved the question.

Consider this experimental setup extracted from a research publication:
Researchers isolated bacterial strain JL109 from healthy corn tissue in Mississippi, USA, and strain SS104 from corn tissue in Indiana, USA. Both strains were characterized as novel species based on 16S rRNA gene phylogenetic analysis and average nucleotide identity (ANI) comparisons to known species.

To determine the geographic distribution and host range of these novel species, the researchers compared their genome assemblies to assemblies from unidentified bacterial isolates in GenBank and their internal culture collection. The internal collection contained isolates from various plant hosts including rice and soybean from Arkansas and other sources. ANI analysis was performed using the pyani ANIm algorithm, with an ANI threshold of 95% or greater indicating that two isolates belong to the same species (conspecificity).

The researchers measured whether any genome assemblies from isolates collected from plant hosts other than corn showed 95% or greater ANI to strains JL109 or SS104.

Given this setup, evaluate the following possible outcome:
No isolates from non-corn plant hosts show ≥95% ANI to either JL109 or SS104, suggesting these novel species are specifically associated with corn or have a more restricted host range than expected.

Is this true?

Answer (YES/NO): NO